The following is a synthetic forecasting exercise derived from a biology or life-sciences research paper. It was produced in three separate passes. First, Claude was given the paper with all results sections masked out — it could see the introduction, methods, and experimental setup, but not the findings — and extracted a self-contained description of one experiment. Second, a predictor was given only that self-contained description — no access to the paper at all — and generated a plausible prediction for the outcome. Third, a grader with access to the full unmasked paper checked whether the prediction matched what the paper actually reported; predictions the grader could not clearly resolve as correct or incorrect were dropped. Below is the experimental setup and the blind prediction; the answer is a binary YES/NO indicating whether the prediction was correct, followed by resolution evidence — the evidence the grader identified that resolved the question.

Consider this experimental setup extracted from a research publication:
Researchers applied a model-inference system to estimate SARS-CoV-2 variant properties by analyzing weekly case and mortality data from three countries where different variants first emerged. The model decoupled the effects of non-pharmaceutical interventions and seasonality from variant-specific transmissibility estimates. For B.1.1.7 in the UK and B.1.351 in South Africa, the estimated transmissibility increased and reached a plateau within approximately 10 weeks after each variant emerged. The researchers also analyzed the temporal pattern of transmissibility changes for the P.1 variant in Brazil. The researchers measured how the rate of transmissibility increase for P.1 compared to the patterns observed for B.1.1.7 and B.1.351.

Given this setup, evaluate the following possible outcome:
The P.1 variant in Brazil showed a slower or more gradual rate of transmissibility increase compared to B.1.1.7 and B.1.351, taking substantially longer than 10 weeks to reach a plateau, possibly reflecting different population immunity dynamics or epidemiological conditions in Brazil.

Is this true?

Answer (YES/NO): YES